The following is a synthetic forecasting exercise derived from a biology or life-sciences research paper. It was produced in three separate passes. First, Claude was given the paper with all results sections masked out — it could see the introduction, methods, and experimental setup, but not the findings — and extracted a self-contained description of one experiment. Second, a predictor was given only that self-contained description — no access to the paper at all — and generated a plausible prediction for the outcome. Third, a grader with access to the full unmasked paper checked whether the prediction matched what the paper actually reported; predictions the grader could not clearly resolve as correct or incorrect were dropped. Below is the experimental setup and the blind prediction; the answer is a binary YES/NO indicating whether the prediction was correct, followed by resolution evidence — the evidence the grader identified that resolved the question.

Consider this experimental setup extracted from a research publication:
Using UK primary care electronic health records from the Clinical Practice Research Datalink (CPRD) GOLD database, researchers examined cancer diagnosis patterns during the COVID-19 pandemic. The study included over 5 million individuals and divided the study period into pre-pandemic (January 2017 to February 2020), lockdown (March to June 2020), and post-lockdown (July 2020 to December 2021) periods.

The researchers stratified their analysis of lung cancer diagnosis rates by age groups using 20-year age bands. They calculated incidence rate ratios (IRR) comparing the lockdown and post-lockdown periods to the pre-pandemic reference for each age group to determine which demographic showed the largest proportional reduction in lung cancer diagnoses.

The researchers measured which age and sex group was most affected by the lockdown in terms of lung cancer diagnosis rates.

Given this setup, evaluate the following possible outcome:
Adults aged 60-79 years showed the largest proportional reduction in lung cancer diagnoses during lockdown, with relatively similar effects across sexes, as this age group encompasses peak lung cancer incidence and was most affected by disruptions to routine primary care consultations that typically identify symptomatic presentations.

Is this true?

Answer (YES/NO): NO